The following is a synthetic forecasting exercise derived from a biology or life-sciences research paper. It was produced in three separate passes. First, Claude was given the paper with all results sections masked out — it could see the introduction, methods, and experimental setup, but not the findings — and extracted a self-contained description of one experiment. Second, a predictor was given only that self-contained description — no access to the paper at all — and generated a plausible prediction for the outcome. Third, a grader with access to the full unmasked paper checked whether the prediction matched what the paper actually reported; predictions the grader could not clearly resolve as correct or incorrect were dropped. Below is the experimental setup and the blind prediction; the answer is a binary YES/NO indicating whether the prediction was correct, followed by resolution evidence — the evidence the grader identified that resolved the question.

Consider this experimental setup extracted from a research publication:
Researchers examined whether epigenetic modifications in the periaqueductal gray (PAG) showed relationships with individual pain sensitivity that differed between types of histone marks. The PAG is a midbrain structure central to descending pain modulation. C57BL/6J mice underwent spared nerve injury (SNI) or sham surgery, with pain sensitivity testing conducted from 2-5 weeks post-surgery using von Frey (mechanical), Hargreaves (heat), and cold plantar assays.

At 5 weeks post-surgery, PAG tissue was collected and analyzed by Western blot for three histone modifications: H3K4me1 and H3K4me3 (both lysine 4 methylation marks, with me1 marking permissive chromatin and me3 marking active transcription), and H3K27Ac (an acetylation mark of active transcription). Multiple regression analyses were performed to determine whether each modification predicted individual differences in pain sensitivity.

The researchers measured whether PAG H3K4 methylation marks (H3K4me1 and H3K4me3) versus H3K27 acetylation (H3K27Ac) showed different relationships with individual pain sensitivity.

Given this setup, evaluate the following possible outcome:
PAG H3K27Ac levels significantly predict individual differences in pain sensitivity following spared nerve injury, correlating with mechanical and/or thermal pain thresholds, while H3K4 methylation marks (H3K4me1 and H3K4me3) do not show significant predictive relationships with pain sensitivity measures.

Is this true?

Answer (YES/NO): NO